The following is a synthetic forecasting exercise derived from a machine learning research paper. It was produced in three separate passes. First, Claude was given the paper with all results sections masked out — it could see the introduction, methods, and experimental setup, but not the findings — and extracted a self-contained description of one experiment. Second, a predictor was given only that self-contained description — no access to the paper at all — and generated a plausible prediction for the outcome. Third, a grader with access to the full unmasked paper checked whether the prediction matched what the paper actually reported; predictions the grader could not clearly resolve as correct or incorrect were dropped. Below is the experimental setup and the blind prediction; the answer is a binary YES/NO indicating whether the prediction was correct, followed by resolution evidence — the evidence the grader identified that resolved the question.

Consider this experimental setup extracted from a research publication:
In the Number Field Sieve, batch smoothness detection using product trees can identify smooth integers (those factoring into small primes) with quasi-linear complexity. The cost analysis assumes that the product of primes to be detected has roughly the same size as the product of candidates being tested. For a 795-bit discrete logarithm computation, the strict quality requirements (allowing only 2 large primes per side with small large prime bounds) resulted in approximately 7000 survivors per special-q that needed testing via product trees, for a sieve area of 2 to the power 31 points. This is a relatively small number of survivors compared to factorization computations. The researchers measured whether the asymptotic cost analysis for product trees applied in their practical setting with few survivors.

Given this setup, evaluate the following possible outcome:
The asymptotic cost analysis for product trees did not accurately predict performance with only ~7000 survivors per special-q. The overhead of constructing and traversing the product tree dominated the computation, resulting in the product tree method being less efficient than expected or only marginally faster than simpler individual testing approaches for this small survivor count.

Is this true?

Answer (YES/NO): NO